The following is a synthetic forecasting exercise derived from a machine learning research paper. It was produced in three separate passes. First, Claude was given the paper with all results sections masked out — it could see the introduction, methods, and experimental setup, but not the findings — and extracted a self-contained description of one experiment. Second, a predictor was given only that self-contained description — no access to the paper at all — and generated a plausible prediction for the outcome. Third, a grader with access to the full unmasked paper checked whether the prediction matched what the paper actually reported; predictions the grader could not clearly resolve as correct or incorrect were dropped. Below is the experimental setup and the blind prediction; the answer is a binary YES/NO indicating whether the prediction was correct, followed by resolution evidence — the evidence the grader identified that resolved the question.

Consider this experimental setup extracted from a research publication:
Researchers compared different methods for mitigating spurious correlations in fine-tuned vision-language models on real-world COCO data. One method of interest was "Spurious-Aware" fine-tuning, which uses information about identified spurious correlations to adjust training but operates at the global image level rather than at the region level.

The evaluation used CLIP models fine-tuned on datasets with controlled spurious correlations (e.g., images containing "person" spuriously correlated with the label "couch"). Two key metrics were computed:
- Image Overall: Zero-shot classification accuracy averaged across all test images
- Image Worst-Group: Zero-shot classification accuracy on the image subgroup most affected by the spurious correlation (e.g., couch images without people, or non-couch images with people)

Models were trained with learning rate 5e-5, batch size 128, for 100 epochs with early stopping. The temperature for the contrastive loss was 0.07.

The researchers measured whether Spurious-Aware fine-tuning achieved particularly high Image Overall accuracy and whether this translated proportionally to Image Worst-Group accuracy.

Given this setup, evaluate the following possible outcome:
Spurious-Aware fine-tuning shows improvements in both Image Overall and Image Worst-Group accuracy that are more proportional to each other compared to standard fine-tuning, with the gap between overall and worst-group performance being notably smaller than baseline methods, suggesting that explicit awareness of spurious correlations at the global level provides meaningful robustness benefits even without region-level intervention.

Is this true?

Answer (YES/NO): NO